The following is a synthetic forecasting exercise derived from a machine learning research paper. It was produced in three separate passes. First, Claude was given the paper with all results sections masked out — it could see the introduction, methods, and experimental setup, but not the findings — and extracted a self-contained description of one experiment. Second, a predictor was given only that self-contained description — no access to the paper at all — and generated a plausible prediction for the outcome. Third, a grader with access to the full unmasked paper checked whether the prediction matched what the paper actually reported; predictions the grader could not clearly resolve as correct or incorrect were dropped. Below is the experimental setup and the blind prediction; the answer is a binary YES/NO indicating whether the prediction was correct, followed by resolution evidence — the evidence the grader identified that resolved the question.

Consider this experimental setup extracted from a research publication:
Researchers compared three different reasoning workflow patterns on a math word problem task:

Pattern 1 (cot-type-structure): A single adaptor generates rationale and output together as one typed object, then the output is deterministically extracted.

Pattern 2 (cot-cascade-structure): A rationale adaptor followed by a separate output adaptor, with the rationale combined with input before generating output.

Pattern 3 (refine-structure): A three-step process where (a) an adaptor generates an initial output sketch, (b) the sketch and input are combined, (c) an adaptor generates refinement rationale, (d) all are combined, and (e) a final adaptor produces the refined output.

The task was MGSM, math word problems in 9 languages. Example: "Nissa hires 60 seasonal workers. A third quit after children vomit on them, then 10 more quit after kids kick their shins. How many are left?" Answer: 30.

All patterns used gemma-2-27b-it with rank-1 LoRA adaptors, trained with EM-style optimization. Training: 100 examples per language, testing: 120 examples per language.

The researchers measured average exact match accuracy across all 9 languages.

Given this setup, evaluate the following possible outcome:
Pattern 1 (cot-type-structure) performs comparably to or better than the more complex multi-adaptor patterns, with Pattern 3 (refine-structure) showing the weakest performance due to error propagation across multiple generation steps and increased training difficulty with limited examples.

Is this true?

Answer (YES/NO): NO